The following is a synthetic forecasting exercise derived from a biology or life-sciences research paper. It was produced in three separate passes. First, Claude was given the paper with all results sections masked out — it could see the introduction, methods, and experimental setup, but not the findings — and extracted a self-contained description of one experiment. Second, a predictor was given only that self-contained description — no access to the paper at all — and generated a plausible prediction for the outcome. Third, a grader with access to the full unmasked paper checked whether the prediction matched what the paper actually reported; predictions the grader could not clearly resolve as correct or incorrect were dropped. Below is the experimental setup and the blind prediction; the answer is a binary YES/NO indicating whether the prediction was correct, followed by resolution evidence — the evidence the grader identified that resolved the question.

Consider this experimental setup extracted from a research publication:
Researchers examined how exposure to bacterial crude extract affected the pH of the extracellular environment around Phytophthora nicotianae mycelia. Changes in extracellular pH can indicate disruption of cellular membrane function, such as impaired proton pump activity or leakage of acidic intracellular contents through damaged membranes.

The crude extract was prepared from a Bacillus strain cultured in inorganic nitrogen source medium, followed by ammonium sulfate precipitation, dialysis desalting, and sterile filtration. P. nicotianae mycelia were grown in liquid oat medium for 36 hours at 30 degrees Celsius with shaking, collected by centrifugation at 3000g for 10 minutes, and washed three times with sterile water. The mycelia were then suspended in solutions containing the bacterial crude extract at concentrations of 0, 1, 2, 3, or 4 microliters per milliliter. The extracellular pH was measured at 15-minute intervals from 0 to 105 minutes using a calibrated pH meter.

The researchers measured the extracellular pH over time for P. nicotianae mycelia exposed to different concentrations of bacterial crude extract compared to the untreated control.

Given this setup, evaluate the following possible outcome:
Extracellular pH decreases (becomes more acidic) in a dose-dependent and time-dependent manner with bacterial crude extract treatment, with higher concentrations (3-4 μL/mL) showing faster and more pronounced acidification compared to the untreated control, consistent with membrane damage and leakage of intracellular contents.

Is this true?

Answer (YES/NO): NO